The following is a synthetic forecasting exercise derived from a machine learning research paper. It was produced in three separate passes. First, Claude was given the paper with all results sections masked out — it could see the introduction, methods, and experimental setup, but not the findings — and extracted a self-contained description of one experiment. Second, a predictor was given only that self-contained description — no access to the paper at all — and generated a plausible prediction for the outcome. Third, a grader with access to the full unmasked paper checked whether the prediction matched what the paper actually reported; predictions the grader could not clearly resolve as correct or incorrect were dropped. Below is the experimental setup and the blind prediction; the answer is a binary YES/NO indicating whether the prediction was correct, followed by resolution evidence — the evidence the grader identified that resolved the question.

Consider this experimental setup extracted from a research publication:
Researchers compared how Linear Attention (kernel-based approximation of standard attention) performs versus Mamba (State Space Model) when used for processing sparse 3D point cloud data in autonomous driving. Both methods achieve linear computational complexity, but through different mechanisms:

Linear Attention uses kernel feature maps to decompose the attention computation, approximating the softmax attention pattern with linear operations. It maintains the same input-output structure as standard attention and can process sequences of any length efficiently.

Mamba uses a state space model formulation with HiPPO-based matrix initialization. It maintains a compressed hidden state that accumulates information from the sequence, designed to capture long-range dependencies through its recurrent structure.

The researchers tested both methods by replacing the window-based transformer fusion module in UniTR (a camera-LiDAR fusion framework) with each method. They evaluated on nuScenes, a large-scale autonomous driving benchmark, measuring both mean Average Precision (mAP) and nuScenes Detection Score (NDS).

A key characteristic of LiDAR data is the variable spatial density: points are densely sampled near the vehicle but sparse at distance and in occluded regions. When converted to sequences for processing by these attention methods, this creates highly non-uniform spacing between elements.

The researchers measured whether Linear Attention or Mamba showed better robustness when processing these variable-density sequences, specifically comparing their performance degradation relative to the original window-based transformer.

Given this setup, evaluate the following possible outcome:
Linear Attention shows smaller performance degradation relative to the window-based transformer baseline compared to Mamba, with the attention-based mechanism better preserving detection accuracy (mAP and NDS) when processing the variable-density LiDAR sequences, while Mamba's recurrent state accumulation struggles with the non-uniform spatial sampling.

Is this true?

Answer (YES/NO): NO